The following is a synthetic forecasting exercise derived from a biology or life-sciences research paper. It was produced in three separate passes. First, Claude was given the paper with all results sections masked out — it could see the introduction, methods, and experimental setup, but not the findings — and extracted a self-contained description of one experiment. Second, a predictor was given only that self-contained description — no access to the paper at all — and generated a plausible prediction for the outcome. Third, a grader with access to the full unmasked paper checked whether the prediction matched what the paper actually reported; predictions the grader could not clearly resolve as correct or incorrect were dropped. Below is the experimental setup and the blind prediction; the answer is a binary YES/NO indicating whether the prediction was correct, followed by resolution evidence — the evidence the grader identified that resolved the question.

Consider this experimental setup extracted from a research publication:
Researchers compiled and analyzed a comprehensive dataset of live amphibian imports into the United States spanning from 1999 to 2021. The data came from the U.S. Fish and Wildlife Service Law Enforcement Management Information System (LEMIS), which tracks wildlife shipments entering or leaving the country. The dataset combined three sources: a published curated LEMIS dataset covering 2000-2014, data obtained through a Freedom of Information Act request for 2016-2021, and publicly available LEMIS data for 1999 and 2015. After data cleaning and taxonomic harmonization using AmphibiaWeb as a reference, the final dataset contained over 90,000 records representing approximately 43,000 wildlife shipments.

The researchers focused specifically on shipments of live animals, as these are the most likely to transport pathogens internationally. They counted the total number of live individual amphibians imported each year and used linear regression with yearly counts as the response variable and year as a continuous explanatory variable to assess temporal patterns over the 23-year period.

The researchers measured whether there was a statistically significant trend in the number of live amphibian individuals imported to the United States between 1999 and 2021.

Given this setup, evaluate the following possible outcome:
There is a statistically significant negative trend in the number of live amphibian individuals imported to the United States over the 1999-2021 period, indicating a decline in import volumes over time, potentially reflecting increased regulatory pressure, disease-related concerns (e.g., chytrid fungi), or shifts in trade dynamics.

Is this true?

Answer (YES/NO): YES